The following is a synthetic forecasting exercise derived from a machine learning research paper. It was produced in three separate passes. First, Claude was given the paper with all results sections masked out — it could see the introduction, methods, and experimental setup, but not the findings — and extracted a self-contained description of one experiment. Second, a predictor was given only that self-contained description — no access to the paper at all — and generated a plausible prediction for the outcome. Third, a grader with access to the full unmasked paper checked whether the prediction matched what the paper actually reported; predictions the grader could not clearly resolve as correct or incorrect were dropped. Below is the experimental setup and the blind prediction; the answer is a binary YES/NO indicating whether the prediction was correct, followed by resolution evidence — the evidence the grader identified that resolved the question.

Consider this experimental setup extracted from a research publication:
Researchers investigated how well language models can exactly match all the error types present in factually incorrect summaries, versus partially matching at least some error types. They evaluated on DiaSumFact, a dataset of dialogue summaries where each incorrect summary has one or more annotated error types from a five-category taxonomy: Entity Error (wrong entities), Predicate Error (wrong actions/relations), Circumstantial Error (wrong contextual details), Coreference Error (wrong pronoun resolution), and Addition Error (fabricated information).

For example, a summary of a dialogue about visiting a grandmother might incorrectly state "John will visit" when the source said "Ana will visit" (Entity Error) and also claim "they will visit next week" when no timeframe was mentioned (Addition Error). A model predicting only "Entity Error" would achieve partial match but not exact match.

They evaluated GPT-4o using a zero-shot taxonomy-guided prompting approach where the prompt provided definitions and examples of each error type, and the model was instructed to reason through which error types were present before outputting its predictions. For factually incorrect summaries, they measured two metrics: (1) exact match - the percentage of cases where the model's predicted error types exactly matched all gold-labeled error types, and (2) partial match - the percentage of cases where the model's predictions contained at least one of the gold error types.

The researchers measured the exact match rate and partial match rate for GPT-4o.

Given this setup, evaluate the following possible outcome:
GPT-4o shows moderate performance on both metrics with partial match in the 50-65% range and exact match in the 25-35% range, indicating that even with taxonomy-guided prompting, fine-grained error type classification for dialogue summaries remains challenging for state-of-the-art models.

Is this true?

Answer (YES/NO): NO